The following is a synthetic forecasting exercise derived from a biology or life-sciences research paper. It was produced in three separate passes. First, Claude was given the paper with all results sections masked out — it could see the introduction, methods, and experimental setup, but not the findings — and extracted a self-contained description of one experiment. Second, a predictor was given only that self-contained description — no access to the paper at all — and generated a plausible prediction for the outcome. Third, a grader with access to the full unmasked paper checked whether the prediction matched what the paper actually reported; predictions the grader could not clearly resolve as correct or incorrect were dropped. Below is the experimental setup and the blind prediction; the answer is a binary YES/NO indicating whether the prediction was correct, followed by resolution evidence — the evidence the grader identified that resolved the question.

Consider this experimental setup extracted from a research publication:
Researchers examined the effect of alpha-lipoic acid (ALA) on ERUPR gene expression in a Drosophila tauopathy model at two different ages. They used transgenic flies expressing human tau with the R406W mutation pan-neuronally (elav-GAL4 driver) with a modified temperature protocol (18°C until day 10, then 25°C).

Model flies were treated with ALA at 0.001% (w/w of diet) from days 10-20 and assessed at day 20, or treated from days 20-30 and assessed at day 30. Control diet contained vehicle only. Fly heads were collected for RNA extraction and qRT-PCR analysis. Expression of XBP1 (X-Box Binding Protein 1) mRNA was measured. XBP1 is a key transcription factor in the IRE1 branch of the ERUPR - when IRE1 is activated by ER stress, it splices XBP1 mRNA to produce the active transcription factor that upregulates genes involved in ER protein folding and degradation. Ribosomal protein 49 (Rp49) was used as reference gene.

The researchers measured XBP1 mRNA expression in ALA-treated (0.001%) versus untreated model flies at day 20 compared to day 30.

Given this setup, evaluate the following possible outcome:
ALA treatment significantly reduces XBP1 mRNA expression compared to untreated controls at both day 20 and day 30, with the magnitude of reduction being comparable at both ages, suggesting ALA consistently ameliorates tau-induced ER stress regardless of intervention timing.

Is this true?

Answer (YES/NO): NO